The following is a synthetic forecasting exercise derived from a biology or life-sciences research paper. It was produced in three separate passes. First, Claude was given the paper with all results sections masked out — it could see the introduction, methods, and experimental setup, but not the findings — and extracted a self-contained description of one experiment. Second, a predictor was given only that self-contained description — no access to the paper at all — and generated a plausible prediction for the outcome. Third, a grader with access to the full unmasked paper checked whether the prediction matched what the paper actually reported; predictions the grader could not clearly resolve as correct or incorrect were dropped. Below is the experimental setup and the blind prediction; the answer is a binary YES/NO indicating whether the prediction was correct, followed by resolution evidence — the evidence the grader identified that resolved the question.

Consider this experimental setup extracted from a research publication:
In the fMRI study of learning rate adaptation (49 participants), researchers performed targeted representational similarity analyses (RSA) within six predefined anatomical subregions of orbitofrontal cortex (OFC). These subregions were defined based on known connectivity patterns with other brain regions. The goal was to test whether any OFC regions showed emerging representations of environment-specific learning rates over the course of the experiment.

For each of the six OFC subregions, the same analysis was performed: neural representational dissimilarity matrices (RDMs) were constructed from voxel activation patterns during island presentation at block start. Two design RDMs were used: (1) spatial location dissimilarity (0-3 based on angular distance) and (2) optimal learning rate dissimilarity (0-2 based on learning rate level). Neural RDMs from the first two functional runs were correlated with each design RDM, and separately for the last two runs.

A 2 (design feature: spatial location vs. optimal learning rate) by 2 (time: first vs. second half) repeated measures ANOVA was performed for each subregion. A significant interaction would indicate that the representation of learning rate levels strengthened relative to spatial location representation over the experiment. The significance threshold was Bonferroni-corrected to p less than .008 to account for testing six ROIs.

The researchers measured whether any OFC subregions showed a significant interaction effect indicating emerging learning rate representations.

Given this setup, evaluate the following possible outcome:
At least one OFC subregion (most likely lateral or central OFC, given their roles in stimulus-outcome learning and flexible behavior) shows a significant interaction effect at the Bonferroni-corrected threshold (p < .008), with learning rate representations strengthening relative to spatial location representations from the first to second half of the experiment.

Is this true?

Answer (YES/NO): YES